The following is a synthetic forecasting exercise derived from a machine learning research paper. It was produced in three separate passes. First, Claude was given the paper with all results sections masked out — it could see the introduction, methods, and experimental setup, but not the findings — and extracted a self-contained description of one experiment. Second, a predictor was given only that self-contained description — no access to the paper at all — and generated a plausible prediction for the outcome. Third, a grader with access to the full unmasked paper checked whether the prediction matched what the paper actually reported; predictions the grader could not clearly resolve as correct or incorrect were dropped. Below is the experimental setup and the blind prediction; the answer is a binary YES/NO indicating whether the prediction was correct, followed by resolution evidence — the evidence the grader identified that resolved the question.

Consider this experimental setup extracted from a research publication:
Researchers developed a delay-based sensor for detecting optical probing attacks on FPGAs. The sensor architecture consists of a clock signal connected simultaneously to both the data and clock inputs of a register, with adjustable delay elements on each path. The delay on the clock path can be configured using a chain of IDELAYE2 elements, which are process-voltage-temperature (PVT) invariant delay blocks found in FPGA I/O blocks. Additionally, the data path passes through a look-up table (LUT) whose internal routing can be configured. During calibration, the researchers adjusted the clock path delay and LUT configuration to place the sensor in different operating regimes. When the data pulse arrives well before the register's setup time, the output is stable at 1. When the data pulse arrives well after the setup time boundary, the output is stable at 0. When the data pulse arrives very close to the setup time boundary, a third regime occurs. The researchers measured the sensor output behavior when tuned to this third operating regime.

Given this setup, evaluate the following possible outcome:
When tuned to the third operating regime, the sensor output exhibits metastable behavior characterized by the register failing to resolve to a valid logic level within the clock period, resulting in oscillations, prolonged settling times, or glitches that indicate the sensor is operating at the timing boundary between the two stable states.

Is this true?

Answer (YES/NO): NO